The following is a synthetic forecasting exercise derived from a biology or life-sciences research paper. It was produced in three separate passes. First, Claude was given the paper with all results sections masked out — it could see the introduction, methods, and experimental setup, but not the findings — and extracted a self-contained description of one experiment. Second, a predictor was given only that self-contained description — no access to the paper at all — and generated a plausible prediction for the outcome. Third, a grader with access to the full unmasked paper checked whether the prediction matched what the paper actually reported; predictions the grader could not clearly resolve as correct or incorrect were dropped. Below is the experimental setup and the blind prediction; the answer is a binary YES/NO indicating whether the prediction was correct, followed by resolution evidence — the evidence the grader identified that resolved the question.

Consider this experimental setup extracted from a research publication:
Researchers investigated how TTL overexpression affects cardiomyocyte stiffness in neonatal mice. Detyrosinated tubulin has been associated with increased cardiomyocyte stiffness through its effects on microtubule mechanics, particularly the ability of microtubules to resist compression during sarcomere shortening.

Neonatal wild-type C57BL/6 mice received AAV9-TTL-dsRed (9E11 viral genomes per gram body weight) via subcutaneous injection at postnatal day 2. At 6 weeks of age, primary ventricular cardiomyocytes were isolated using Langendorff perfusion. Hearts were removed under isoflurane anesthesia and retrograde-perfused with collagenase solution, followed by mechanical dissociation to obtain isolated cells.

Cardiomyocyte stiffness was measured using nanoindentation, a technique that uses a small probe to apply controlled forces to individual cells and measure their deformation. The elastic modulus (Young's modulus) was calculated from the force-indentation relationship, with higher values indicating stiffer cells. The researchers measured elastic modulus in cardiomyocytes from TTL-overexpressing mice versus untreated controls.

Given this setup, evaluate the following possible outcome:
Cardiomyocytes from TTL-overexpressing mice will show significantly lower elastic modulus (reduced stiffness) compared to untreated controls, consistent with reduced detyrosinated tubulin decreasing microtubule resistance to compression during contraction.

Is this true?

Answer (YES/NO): YES